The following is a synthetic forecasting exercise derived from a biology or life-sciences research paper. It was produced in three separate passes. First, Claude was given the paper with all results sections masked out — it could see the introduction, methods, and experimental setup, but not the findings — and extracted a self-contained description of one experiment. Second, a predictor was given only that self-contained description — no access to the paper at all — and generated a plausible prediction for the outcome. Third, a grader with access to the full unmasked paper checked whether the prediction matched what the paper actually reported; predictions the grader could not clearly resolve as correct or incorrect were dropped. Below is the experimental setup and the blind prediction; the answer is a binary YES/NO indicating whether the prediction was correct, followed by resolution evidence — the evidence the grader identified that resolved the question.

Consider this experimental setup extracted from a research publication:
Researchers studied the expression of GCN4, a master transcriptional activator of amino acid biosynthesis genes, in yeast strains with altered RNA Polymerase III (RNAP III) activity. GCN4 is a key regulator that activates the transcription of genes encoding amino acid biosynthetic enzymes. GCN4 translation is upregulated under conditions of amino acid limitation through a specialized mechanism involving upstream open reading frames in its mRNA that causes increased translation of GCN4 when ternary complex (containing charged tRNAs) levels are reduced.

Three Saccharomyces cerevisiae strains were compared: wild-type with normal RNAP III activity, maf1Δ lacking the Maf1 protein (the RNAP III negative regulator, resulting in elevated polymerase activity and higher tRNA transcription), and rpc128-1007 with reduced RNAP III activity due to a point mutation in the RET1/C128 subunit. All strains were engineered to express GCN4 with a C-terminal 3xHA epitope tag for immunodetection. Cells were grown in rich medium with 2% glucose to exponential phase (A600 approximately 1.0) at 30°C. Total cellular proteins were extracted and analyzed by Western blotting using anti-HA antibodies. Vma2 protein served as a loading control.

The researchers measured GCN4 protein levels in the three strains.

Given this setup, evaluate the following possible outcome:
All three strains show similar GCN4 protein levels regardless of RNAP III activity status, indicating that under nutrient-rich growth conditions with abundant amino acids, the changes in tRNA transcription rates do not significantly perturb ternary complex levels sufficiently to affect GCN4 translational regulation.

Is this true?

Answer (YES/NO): NO